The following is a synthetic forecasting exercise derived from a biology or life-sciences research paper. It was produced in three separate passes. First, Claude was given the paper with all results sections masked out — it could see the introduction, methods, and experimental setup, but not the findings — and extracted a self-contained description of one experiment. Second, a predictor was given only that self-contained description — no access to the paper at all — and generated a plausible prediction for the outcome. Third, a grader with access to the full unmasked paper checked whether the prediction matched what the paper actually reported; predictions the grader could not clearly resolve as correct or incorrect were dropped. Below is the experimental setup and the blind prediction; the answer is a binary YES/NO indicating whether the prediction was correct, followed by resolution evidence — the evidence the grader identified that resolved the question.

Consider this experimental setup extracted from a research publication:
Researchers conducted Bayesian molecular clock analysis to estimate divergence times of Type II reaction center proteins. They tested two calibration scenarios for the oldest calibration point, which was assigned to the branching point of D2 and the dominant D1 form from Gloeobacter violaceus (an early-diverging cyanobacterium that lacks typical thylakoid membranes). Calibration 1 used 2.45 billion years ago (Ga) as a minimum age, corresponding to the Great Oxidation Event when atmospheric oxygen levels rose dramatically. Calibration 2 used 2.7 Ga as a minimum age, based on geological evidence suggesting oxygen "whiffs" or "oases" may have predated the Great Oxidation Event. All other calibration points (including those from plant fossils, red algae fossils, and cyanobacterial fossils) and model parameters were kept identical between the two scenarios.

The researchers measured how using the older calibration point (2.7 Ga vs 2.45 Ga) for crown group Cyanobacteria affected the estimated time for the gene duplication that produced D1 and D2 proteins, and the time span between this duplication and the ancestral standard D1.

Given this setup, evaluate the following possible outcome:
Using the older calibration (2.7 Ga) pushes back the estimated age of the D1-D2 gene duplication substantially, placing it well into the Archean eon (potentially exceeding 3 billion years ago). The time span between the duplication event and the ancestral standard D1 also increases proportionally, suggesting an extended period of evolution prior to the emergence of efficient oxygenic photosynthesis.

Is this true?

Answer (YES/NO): NO